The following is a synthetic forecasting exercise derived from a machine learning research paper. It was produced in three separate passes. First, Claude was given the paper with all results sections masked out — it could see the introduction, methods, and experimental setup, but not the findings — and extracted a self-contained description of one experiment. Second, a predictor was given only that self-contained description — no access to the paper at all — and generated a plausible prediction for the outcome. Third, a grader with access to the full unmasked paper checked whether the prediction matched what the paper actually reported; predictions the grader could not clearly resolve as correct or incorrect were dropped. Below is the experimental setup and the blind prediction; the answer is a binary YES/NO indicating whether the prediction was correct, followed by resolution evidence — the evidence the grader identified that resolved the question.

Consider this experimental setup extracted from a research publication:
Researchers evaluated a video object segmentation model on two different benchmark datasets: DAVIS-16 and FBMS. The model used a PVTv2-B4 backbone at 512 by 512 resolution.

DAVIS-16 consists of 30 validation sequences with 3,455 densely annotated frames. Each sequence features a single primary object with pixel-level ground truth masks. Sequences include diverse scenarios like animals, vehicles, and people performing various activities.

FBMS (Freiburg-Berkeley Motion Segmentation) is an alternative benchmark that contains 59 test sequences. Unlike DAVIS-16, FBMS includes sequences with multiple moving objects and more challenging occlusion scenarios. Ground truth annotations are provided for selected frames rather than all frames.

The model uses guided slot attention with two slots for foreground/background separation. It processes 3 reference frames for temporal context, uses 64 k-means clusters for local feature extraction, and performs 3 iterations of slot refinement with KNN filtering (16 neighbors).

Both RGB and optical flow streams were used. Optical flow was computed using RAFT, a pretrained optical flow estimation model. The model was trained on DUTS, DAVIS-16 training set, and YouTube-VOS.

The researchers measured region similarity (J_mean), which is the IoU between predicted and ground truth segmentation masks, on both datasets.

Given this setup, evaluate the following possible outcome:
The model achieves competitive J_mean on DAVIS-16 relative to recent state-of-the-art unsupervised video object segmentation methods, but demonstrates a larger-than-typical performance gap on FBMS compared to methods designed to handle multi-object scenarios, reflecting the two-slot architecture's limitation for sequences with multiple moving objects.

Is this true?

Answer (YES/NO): NO